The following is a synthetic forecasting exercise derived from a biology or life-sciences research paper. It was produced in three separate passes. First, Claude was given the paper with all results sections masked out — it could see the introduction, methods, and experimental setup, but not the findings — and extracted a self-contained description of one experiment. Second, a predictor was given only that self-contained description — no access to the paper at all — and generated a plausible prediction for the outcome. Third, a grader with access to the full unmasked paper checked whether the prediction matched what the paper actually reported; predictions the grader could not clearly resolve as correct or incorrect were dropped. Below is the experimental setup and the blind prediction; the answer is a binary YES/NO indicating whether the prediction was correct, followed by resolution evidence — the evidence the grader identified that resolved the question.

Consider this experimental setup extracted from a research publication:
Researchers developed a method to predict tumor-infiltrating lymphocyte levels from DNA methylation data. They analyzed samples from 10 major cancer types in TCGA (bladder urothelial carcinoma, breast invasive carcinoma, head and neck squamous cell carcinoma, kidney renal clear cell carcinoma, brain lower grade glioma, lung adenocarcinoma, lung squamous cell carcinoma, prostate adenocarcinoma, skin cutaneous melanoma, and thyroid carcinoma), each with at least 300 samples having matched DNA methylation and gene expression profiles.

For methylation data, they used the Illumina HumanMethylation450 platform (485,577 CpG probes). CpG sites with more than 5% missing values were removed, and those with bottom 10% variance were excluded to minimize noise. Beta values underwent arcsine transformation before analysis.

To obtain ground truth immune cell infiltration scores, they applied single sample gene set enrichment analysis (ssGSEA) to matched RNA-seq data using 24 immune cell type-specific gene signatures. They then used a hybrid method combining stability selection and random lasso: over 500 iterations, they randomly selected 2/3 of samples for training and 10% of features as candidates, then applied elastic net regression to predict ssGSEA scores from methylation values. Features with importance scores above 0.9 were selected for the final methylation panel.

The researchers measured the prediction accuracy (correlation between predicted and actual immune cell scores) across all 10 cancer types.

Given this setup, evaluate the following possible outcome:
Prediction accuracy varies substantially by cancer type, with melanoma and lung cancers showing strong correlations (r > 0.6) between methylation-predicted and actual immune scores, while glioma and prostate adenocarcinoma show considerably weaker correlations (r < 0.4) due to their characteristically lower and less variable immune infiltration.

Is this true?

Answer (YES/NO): NO